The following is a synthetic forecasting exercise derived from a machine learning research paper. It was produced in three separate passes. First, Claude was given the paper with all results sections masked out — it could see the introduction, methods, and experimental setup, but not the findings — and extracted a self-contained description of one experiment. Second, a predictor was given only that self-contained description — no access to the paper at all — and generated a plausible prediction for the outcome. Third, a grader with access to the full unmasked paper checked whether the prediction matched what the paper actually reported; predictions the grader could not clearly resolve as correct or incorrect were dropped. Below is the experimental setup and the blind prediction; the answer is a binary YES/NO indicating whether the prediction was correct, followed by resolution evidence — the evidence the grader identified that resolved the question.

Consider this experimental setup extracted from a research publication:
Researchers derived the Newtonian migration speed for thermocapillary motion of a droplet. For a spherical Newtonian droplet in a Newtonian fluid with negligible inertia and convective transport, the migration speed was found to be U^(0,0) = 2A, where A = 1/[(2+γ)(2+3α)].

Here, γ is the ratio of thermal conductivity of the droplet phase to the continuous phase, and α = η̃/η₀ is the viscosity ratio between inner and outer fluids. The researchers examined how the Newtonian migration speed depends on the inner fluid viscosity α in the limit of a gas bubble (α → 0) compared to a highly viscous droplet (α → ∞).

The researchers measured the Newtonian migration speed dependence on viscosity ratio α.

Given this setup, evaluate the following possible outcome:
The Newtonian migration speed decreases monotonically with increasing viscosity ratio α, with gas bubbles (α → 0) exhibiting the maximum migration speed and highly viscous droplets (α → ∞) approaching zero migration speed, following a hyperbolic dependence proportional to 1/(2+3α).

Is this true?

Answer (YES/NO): YES